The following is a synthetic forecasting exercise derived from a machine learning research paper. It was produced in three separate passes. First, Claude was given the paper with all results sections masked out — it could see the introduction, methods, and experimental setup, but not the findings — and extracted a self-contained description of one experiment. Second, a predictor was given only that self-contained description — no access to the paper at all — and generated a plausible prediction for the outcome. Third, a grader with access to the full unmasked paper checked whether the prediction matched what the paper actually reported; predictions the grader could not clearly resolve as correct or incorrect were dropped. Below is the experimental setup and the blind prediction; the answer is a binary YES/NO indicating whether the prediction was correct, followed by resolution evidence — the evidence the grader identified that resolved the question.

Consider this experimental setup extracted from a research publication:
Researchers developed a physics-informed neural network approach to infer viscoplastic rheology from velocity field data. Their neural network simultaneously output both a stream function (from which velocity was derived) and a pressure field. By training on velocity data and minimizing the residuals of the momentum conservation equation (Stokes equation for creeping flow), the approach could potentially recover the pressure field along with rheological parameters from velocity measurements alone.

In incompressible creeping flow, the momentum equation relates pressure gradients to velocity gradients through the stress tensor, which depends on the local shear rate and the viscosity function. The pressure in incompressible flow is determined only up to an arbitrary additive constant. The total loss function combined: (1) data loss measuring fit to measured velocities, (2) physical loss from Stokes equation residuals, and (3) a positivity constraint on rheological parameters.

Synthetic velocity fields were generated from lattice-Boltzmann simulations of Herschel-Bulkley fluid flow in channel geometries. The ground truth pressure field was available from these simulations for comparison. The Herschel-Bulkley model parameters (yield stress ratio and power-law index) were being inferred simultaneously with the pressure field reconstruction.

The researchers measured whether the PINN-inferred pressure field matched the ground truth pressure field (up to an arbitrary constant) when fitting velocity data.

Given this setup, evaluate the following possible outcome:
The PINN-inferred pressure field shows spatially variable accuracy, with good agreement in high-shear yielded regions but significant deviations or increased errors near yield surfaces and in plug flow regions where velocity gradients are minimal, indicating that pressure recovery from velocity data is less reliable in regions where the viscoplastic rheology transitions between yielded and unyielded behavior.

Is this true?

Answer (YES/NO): YES